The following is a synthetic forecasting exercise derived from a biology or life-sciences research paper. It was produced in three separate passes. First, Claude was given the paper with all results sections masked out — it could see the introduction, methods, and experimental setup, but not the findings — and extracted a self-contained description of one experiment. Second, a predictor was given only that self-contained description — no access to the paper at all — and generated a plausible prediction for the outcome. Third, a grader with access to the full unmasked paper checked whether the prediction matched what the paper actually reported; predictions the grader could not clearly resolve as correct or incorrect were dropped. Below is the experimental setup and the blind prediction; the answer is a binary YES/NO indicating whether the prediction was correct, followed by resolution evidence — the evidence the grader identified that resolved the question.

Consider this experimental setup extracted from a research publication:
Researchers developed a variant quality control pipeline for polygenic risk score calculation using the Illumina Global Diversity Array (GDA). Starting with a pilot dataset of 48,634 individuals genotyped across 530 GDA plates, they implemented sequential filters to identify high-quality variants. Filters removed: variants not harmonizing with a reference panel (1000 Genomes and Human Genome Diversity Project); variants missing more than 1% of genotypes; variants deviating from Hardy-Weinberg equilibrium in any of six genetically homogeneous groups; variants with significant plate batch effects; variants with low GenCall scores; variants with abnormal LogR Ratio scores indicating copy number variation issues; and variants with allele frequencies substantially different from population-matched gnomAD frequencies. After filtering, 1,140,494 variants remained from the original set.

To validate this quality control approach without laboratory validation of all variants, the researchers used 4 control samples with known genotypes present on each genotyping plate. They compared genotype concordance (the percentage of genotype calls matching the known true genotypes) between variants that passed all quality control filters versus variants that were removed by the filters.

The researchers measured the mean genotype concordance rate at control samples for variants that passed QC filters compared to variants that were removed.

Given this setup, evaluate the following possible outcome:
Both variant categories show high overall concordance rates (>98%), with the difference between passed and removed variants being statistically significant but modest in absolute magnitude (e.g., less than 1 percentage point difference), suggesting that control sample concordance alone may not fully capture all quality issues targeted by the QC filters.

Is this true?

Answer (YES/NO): YES